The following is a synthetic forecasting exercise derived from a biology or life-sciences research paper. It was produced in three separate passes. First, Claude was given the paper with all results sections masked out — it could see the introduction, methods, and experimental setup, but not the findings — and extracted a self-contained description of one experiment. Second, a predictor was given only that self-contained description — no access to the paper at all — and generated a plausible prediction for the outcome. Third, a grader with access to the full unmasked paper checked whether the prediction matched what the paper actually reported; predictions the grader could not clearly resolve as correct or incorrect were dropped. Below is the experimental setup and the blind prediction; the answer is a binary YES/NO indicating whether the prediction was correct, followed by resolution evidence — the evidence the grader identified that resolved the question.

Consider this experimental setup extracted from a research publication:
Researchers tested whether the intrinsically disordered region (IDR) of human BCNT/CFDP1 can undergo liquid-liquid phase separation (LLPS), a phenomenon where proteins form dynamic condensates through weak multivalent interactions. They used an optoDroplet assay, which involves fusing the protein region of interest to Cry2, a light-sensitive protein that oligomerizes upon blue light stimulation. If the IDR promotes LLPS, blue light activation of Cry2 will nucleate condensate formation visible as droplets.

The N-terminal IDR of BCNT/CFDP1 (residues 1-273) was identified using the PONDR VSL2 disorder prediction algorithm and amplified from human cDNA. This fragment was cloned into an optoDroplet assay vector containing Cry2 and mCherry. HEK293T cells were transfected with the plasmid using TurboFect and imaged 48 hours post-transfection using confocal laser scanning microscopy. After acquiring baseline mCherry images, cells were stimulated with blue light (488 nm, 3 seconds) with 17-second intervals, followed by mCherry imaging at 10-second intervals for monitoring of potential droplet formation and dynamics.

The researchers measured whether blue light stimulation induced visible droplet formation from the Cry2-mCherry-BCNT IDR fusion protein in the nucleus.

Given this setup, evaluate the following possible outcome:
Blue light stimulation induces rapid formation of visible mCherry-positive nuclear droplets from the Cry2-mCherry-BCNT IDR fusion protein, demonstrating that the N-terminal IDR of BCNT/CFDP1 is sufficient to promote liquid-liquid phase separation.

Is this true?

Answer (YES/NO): NO